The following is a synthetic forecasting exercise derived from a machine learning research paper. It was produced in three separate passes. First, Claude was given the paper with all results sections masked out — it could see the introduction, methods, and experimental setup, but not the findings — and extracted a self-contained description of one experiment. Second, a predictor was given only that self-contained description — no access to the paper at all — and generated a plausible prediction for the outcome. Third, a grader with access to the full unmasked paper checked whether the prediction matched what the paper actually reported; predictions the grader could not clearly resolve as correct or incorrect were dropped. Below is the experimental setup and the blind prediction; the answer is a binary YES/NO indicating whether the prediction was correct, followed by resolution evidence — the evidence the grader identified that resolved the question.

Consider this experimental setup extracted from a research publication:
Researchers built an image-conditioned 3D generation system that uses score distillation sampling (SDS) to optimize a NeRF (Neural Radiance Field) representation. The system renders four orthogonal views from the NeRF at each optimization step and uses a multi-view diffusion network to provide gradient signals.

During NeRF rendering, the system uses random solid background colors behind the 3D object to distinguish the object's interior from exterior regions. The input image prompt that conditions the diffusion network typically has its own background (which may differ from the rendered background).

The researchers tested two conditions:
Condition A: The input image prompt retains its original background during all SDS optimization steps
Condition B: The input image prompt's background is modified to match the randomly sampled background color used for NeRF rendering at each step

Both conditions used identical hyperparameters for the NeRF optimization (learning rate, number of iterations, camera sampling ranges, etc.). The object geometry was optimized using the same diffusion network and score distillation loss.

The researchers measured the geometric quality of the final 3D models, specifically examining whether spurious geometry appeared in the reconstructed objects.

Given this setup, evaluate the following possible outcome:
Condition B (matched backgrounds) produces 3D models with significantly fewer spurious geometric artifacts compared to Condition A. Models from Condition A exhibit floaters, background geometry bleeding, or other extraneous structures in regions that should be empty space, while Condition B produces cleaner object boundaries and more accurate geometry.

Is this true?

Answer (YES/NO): YES